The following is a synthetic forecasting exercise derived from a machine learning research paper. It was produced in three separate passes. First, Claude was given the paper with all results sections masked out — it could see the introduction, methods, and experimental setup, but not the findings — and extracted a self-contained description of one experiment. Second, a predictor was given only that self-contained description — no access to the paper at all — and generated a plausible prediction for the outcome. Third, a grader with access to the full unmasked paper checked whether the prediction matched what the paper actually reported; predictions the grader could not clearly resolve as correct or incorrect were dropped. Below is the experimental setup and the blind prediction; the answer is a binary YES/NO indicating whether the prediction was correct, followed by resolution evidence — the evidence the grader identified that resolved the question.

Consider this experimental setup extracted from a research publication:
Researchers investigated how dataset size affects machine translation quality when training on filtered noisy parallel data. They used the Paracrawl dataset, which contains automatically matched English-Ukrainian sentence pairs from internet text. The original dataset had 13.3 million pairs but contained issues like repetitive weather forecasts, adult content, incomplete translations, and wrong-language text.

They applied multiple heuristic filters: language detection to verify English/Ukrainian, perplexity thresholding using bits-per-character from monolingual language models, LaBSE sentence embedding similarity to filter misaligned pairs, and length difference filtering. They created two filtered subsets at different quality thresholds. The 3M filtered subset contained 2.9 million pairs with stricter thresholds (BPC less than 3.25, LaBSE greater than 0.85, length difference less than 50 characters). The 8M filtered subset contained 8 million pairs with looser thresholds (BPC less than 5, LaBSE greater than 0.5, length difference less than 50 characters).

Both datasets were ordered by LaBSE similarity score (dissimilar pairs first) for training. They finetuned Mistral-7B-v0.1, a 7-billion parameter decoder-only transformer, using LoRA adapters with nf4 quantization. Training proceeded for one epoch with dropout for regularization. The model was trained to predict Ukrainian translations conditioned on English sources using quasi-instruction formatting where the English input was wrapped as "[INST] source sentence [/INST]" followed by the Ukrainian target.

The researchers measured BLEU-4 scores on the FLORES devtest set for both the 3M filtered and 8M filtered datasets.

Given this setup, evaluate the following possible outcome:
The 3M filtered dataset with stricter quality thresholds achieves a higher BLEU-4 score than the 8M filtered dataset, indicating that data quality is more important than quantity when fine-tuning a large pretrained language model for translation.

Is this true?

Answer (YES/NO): YES